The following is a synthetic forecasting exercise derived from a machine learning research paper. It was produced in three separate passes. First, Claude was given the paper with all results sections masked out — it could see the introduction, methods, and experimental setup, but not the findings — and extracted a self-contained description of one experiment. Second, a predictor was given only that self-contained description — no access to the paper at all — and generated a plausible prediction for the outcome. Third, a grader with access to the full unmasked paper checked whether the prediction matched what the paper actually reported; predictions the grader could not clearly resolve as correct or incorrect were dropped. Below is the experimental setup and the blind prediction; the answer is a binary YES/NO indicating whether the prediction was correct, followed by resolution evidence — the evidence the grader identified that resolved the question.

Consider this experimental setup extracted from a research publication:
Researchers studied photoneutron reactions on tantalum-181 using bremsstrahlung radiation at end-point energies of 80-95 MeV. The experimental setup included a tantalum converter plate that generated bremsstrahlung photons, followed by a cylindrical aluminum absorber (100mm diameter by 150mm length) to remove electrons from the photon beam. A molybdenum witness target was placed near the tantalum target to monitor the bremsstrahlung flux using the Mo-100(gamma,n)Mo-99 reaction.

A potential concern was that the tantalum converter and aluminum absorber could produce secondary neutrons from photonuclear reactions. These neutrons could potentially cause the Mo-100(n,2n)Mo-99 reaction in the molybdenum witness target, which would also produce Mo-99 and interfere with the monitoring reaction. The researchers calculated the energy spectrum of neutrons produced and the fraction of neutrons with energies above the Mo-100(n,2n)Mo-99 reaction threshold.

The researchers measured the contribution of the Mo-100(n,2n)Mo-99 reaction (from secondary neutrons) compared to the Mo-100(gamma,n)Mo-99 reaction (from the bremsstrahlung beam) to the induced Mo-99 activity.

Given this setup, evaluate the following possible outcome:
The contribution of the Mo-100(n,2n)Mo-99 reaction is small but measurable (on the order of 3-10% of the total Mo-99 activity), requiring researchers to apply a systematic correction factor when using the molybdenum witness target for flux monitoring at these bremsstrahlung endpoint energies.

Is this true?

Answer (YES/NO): NO